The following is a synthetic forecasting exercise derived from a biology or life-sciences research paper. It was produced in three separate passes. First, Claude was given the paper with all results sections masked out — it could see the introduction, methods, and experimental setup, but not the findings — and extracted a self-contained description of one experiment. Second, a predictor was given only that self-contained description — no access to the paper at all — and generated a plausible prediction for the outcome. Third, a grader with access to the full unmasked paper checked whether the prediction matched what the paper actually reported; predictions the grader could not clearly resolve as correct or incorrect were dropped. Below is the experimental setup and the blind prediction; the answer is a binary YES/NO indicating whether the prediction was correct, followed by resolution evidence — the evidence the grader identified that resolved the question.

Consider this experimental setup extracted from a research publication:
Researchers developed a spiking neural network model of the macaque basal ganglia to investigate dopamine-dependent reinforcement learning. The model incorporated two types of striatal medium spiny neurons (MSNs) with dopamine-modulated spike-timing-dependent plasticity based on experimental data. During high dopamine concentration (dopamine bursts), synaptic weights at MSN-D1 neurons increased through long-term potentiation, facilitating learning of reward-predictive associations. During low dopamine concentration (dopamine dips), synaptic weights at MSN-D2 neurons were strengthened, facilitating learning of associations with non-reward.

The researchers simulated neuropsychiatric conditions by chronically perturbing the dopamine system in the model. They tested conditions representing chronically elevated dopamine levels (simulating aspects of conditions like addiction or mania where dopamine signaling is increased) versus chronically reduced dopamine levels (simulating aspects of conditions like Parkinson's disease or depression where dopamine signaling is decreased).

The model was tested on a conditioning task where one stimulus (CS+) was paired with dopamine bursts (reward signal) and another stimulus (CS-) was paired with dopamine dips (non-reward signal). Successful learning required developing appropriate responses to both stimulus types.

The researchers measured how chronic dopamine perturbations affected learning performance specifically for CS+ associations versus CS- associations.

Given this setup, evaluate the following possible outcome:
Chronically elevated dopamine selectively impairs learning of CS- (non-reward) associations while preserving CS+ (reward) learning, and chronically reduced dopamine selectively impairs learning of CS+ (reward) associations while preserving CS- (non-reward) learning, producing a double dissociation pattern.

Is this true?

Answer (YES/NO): NO